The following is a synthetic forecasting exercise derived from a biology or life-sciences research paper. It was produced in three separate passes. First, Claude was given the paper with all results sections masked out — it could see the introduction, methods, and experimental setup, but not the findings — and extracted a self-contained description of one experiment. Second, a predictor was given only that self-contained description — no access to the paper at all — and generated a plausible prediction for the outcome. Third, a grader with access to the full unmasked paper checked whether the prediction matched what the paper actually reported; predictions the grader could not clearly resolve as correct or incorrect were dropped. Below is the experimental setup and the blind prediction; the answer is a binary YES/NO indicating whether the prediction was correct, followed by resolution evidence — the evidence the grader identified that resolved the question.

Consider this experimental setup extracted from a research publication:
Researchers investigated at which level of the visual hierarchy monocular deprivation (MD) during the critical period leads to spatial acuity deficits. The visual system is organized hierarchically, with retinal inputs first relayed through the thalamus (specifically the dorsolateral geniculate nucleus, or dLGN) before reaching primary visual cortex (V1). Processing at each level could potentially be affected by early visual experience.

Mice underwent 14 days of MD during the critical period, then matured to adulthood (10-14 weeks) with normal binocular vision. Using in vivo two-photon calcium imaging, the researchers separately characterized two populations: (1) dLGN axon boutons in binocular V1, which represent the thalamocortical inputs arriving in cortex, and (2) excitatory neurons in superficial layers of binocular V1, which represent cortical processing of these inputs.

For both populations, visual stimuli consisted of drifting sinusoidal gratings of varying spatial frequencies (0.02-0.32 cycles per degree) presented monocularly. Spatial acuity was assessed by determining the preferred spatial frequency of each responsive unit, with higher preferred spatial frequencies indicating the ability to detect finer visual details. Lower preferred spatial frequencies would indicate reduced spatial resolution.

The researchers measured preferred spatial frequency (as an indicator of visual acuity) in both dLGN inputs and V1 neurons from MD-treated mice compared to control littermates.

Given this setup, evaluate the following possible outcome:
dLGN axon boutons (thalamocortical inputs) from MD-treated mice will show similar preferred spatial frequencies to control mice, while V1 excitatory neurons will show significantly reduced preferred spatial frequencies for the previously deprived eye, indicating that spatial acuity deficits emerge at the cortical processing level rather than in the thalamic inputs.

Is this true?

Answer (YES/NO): YES